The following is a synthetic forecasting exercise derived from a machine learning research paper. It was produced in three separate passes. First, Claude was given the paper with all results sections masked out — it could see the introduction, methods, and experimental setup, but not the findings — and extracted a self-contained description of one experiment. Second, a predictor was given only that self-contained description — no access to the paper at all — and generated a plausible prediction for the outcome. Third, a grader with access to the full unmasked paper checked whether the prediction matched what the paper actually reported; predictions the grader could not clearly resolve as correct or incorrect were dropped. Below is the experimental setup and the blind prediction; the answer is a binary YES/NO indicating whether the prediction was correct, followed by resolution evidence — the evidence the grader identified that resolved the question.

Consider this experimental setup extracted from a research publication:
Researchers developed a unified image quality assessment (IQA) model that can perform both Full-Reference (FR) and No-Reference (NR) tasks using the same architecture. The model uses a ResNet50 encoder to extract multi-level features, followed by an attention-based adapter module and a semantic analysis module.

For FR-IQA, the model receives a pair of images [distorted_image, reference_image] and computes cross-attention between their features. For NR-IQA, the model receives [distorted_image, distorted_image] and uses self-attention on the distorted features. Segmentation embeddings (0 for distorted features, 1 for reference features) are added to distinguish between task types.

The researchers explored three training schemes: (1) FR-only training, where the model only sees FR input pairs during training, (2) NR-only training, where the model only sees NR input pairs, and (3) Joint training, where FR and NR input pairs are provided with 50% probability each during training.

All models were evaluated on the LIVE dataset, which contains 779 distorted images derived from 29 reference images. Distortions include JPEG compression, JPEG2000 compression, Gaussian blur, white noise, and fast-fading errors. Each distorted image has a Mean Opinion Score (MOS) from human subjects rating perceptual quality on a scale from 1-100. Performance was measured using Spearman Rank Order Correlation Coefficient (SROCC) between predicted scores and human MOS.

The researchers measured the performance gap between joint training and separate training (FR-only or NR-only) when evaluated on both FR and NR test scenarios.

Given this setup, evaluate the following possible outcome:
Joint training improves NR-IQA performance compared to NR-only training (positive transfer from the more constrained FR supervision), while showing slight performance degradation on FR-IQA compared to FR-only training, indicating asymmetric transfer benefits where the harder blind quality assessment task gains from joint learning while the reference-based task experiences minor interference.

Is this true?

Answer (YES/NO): NO